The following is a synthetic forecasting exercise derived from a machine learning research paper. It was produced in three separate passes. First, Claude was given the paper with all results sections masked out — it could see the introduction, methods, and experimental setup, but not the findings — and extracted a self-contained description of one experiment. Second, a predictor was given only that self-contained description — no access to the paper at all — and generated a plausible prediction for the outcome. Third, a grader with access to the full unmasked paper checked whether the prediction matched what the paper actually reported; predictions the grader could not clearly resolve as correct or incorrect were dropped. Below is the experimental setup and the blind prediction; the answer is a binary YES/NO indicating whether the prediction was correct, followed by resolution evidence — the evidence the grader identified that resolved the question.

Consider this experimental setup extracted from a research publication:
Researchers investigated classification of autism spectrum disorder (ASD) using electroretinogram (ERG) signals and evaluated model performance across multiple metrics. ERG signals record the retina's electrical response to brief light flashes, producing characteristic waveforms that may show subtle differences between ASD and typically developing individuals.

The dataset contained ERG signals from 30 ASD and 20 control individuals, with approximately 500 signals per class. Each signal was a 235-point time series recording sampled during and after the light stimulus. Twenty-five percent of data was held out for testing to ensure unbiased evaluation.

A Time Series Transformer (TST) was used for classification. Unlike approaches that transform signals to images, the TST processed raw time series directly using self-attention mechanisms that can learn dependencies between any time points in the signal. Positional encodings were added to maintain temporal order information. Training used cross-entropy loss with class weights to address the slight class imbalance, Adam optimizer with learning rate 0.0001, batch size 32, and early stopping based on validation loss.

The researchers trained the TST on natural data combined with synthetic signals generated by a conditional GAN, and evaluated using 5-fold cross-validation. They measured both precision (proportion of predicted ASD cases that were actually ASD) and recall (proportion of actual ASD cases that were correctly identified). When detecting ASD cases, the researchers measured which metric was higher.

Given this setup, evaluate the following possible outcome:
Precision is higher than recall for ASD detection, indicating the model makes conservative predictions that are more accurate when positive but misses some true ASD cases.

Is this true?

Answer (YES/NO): YES